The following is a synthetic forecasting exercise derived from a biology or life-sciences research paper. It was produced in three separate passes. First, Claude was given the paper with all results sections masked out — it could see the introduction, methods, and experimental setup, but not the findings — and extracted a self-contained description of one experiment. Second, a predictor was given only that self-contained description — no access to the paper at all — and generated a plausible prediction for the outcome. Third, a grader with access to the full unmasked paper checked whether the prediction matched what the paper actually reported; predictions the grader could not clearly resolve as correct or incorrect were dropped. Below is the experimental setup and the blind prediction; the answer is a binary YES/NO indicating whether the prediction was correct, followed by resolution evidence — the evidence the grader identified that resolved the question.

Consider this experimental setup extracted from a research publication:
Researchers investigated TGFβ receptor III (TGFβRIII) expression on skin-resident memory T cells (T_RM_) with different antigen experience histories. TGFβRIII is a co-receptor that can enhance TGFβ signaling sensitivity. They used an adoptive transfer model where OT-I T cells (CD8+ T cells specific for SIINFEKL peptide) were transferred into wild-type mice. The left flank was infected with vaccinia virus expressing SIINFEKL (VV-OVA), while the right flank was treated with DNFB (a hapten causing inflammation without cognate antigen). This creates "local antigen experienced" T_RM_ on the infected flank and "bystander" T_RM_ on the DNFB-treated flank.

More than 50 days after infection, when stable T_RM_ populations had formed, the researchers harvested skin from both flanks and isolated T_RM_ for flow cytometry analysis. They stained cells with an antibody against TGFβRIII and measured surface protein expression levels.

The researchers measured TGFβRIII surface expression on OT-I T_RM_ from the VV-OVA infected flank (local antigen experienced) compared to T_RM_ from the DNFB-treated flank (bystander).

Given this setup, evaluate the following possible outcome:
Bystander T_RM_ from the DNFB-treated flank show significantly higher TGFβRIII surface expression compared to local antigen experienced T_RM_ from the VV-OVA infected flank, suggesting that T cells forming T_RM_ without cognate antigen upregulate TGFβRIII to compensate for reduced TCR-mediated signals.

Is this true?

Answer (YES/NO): NO